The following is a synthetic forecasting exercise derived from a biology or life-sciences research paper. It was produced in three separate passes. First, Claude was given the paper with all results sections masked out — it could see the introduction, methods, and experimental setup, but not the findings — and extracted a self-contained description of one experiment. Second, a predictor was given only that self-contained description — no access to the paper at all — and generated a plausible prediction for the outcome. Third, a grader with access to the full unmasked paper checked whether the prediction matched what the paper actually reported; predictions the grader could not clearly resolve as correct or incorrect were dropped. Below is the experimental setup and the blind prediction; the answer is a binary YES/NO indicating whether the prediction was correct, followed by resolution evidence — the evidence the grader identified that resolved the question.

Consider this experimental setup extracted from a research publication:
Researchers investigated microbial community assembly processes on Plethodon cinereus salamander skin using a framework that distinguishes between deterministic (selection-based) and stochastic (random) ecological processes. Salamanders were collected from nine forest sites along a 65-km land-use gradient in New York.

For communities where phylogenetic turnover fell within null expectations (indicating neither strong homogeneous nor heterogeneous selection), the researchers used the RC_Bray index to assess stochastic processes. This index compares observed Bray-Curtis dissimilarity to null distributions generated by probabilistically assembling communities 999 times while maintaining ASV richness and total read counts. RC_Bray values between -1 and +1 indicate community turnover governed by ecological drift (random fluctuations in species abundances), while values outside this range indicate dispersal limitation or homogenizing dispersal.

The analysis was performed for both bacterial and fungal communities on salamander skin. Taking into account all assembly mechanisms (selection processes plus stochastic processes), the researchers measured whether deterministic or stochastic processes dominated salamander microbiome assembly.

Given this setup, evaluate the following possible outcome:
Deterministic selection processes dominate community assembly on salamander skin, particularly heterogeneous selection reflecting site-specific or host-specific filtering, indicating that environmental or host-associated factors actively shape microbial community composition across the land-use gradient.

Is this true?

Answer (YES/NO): NO